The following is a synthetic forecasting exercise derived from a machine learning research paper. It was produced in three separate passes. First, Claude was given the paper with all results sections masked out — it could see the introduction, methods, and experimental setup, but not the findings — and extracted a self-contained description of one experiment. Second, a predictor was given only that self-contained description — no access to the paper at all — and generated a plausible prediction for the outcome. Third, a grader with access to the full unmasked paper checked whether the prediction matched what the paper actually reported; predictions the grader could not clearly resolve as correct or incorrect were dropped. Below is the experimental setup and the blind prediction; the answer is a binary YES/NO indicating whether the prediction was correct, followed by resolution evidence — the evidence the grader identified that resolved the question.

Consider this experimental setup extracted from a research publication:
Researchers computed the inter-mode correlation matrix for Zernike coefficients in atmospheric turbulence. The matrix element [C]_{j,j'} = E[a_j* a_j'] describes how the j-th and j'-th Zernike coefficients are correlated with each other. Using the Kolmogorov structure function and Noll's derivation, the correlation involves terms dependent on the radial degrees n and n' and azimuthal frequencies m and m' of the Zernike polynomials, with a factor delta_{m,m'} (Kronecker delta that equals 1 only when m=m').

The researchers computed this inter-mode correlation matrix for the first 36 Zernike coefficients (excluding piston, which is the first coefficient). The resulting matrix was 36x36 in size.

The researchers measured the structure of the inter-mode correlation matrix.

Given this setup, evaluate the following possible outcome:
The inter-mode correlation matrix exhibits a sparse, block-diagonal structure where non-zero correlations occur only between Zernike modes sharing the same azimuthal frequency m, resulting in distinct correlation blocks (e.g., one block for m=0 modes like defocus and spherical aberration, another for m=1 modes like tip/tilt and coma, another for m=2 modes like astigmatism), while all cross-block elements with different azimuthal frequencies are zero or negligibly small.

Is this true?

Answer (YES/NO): YES